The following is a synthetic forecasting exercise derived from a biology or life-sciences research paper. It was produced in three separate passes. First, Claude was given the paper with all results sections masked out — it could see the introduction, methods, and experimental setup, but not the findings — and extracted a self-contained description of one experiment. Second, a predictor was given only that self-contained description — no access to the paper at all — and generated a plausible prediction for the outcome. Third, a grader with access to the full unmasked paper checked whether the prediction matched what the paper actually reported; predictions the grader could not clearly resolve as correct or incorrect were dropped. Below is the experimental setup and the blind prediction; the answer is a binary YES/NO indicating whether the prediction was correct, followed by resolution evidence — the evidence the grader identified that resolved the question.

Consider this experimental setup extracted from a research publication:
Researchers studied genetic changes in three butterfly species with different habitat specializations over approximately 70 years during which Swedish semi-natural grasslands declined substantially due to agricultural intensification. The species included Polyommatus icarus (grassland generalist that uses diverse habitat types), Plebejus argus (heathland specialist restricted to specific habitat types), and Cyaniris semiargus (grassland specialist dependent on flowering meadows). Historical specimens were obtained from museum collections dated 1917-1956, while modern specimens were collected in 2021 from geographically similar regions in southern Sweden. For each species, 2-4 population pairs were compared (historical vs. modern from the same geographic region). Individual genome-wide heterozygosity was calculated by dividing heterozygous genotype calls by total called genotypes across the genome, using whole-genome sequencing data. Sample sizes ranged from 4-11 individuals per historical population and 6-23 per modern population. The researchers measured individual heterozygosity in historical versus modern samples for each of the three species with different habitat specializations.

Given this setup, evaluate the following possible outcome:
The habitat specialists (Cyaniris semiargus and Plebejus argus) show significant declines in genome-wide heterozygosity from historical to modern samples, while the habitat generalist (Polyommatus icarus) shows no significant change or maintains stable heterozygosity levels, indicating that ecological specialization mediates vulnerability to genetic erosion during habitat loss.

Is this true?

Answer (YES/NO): NO